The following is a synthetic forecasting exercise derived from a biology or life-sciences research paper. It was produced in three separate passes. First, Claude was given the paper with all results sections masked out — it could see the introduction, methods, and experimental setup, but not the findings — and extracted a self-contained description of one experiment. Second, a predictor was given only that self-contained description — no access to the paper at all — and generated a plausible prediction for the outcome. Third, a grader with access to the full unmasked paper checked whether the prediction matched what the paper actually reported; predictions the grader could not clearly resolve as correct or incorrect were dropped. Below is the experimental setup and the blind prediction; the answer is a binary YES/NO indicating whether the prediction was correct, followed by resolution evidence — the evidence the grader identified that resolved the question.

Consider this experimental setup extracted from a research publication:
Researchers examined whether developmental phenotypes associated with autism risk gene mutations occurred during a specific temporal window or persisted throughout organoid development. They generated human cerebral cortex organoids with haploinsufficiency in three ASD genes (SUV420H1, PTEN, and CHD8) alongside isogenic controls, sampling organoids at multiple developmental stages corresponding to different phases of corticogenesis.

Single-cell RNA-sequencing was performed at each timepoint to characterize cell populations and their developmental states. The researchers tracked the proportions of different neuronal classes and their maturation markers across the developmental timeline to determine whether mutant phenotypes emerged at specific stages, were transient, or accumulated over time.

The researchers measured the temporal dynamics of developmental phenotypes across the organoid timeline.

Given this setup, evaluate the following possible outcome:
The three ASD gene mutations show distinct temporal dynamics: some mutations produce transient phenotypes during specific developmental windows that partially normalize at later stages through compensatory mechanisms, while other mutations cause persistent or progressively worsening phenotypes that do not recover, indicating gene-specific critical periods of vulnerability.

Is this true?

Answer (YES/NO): NO